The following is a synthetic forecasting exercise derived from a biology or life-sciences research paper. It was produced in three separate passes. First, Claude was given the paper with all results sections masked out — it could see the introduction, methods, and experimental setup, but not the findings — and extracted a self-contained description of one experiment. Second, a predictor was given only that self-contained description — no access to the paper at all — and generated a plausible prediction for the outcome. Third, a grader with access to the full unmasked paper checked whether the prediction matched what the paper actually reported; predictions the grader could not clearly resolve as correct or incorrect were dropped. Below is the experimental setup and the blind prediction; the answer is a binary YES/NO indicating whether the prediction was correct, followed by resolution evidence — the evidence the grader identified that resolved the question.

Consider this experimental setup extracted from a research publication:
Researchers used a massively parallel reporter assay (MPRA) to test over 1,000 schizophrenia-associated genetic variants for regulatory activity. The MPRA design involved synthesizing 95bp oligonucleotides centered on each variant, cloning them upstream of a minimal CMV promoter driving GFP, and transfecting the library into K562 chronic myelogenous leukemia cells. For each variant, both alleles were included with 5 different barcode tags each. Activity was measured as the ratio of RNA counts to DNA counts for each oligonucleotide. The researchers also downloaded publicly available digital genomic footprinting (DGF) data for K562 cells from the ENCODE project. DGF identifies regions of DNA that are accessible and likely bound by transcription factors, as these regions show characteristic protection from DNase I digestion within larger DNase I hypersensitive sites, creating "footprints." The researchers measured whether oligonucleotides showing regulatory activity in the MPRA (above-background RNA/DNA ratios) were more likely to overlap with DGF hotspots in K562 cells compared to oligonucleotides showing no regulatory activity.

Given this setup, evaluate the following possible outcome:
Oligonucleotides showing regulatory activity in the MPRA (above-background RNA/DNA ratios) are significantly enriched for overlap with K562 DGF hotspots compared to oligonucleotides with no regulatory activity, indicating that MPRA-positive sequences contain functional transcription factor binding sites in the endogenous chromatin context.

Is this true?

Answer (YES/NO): YES